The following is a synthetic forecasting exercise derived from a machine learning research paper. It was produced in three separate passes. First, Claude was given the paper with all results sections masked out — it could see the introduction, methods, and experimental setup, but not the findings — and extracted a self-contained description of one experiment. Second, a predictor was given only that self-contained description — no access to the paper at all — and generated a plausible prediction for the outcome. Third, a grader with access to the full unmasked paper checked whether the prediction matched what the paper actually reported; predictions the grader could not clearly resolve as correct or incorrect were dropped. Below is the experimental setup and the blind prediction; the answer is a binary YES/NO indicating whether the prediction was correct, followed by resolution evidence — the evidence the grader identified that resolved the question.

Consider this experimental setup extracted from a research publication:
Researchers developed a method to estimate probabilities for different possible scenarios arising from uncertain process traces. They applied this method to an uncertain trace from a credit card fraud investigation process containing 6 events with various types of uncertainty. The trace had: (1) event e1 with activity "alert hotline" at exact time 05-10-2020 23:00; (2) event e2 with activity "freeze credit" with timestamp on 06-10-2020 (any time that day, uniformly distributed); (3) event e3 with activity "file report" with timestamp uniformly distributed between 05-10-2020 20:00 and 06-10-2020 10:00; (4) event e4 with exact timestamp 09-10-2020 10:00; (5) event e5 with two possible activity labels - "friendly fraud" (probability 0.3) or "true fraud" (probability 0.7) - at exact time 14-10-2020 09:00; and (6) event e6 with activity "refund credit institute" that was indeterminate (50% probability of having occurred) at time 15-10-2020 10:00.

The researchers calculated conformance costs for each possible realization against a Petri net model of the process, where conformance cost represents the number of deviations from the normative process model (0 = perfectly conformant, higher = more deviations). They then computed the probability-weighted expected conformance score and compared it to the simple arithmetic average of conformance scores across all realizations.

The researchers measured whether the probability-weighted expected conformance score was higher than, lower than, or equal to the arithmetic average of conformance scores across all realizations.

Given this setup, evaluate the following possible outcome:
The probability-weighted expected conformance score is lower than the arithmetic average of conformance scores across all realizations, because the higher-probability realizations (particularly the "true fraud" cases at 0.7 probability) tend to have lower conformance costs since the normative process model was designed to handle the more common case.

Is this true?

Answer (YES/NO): NO